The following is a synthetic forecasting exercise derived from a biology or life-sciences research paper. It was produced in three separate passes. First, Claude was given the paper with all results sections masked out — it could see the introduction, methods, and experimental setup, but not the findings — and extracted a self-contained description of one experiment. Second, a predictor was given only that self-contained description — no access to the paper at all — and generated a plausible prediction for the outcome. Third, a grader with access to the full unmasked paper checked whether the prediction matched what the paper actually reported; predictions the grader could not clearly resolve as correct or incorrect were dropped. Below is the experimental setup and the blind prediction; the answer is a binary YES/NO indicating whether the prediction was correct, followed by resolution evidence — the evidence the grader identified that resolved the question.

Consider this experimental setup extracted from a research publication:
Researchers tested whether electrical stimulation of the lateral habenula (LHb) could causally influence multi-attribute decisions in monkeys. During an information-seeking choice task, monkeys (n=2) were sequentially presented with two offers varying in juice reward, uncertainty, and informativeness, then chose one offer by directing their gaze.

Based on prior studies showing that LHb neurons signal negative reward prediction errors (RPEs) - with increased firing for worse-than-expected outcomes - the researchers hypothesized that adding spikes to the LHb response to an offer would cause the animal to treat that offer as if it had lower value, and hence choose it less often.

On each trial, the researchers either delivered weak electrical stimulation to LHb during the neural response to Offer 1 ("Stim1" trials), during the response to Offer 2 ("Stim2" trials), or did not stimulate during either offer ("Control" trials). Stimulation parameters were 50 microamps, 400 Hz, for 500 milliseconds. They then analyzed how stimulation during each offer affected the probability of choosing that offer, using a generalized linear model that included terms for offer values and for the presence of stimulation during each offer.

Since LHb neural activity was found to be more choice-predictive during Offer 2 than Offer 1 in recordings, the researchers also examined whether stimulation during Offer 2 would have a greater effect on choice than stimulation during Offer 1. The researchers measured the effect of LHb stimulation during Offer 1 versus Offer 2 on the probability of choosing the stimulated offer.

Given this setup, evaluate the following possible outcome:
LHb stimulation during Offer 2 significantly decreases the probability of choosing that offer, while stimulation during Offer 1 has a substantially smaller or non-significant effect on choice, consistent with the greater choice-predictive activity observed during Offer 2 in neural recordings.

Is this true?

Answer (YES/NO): YES